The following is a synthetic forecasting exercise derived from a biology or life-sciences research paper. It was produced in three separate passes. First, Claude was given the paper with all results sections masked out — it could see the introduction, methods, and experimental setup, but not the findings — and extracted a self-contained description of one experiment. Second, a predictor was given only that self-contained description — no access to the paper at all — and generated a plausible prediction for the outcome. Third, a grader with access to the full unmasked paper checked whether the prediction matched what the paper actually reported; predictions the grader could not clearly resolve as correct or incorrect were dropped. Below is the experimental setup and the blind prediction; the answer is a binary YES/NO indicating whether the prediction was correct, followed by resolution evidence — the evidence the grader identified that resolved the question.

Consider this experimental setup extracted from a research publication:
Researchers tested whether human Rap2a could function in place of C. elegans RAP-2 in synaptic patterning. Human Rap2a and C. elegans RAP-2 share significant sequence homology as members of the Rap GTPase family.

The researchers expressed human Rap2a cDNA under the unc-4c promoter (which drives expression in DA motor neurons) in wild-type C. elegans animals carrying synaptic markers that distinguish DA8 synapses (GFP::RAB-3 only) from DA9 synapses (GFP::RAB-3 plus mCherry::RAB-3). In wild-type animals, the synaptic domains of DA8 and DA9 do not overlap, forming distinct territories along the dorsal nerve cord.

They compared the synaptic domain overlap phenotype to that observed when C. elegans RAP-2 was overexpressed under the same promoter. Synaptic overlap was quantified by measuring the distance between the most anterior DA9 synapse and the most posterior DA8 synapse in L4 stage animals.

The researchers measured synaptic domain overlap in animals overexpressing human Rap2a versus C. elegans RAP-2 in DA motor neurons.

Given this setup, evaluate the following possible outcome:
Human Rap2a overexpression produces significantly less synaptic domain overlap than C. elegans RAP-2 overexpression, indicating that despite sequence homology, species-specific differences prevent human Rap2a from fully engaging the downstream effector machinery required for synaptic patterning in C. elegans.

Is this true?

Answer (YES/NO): NO